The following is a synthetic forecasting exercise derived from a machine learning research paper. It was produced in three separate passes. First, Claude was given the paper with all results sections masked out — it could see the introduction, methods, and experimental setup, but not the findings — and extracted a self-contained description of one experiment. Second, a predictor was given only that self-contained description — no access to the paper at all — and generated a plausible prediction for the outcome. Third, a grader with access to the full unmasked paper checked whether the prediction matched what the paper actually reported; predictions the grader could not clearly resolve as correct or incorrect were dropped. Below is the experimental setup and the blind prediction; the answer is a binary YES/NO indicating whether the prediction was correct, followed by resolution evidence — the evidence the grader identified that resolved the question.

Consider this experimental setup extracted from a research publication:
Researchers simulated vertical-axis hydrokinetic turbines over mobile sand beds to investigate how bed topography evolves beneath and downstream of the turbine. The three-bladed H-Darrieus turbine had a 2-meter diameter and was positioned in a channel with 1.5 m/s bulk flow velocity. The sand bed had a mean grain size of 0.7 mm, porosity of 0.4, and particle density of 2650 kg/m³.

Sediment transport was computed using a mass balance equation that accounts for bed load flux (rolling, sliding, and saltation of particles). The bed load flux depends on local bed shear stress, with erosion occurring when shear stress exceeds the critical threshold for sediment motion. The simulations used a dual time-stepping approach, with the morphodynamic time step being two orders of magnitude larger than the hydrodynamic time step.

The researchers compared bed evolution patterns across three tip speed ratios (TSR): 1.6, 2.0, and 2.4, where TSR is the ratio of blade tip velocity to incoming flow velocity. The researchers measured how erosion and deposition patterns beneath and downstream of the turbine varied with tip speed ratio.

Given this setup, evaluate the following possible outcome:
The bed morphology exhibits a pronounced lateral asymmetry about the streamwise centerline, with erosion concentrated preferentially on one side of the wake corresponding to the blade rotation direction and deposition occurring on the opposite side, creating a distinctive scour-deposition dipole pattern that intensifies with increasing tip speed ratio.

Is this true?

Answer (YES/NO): NO